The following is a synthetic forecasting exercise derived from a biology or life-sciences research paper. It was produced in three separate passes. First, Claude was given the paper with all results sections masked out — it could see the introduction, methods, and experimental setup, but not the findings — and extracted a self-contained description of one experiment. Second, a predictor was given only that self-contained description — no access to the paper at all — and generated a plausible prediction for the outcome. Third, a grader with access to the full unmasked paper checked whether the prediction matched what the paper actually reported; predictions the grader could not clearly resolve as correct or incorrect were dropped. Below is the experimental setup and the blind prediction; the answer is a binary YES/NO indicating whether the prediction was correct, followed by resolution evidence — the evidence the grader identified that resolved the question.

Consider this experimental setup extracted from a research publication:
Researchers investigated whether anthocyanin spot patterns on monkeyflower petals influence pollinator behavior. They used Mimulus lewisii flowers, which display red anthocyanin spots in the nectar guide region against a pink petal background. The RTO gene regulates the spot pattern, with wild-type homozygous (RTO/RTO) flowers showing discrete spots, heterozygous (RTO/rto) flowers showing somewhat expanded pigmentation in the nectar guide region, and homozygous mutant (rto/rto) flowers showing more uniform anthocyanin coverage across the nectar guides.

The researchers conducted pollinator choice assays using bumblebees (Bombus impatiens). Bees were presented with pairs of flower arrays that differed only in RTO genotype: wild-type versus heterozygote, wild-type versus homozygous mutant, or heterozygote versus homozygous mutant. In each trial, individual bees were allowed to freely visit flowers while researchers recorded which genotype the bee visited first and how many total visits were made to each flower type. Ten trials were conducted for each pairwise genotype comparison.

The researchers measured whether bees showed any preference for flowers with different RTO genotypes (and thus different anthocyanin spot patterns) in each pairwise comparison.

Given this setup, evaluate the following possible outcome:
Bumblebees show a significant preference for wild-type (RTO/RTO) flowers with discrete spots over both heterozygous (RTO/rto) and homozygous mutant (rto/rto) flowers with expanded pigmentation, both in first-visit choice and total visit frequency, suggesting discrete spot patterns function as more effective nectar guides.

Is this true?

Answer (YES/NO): NO